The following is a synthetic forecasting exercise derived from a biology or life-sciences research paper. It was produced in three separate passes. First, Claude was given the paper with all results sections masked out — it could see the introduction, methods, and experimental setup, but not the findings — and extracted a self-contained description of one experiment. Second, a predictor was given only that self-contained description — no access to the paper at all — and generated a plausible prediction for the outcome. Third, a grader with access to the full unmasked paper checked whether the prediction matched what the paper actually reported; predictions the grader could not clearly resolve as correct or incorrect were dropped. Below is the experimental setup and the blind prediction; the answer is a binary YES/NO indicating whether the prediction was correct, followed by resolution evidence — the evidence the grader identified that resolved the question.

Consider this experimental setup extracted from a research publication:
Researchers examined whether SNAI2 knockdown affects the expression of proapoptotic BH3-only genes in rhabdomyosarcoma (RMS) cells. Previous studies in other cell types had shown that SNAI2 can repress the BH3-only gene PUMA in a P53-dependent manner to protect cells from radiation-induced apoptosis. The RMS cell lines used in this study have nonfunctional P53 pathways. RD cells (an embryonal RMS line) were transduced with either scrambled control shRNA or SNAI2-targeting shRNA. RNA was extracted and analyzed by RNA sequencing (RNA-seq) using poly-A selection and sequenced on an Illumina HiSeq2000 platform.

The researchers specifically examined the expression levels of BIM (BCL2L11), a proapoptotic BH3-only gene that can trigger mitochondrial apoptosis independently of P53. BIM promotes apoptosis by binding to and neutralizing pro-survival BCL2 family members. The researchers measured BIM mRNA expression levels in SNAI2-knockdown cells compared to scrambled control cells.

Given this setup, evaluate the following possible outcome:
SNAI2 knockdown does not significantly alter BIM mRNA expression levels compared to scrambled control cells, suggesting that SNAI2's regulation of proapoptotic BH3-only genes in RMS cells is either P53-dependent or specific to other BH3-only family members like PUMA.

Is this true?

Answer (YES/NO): NO